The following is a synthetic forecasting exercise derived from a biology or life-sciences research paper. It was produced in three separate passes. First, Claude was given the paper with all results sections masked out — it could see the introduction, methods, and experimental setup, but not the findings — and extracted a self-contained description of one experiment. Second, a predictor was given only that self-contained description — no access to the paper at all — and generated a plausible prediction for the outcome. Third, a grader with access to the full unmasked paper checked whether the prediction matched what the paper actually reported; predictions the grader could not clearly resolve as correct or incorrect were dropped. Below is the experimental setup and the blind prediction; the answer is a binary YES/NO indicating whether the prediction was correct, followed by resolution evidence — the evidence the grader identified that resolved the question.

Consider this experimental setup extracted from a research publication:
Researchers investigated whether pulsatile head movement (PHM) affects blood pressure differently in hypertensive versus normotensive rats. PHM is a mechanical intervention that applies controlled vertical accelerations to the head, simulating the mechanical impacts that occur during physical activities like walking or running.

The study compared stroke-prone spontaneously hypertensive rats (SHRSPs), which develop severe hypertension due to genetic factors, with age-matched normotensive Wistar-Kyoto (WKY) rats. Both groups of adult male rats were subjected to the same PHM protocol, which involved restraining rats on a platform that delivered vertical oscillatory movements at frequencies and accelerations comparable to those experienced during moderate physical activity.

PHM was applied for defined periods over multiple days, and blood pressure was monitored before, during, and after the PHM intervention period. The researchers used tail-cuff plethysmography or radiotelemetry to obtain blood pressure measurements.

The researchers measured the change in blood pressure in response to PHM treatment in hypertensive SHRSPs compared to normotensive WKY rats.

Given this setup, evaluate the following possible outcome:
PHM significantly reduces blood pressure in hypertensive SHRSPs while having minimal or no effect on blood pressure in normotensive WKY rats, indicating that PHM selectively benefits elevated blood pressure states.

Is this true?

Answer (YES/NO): YES